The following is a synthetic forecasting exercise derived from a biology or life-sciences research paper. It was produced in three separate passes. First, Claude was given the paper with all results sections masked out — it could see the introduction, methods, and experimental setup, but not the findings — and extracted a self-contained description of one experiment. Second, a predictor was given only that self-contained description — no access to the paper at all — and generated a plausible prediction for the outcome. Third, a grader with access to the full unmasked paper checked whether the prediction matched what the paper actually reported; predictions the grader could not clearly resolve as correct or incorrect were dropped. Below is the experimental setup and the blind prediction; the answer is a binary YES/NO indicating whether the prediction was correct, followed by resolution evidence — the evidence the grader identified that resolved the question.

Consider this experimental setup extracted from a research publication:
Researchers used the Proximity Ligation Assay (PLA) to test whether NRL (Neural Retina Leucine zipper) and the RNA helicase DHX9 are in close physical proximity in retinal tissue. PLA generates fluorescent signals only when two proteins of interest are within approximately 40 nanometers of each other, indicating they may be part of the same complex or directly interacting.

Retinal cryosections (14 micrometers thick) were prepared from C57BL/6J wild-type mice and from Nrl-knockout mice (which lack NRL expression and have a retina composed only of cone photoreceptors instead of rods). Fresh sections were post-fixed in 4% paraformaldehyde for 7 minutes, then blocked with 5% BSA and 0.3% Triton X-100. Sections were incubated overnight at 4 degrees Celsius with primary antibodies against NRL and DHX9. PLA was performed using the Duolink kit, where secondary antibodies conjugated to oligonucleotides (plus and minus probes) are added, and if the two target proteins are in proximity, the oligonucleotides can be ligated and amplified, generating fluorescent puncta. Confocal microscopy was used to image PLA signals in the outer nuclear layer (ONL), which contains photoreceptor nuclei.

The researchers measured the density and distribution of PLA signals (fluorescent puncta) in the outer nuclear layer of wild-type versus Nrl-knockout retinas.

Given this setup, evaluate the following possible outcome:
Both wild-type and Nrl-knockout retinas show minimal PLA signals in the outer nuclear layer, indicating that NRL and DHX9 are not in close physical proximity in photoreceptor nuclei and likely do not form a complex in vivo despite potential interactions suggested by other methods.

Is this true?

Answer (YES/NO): NO